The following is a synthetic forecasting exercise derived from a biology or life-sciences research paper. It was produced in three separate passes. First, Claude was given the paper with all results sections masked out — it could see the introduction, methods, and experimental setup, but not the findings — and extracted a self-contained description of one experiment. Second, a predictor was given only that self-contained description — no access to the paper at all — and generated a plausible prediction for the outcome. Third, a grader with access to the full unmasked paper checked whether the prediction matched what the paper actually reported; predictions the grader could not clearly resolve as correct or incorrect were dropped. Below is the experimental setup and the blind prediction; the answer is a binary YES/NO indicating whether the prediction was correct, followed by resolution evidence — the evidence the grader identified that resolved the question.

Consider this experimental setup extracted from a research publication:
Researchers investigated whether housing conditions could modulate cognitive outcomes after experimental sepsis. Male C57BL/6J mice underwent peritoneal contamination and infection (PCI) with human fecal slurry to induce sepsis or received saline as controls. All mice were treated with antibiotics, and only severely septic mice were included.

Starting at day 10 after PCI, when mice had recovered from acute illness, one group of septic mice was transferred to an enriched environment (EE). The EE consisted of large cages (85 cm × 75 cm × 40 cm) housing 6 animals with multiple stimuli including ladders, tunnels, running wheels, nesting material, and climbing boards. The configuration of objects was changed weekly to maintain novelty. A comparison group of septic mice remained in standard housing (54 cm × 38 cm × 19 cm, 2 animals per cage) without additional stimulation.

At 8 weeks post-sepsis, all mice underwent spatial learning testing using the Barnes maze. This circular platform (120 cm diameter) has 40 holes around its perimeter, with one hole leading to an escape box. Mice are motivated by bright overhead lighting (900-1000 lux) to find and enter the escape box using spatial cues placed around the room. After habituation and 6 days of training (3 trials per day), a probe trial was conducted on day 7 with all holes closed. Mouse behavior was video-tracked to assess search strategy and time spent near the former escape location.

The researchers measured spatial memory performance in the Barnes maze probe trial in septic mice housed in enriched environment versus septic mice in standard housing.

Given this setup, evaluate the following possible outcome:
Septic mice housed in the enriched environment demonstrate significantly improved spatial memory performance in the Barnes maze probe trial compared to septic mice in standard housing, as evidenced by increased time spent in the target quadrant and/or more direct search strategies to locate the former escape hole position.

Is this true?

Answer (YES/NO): YES